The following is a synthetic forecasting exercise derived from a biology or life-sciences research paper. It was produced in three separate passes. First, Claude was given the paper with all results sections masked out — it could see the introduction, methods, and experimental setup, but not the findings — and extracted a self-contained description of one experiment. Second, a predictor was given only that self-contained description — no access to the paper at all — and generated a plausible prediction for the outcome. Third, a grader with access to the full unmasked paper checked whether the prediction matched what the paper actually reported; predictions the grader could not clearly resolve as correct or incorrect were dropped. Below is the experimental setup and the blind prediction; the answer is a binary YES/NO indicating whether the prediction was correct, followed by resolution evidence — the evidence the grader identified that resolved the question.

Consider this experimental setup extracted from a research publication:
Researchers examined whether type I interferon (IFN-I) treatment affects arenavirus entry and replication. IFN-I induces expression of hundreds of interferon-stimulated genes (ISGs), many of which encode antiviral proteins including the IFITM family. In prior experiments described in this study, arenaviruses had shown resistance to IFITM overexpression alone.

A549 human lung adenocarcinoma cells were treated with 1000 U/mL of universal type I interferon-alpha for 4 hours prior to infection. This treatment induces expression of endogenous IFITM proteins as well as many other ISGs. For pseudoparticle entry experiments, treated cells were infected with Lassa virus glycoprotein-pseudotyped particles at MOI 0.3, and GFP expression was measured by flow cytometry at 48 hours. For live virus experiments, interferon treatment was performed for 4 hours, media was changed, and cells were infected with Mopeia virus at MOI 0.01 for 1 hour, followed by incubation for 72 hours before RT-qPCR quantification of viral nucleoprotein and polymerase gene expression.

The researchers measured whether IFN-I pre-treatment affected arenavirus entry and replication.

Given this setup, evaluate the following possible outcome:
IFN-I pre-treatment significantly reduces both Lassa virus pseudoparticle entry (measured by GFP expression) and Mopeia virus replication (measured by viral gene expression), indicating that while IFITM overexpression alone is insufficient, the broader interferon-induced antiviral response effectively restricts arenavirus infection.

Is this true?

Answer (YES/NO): YES